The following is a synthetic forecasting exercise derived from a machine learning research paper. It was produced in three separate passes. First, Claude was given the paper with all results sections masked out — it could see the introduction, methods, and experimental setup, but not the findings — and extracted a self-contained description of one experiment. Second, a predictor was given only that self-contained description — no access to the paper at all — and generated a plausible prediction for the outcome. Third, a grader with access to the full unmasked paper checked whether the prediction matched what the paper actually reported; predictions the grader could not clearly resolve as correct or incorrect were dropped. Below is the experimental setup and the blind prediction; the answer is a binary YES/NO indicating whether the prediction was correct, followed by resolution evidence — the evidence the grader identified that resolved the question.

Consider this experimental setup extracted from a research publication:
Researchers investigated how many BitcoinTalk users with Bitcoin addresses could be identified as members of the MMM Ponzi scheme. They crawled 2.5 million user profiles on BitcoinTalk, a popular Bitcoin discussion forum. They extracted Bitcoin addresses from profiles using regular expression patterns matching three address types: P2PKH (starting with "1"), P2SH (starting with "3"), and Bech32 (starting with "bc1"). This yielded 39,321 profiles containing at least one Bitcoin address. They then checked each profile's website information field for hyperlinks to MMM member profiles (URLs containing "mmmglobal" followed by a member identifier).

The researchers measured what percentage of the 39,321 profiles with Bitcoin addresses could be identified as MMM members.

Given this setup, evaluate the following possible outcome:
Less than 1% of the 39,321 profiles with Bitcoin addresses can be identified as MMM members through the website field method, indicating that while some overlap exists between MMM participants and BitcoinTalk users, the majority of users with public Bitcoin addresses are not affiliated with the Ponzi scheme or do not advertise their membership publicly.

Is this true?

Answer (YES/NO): NO